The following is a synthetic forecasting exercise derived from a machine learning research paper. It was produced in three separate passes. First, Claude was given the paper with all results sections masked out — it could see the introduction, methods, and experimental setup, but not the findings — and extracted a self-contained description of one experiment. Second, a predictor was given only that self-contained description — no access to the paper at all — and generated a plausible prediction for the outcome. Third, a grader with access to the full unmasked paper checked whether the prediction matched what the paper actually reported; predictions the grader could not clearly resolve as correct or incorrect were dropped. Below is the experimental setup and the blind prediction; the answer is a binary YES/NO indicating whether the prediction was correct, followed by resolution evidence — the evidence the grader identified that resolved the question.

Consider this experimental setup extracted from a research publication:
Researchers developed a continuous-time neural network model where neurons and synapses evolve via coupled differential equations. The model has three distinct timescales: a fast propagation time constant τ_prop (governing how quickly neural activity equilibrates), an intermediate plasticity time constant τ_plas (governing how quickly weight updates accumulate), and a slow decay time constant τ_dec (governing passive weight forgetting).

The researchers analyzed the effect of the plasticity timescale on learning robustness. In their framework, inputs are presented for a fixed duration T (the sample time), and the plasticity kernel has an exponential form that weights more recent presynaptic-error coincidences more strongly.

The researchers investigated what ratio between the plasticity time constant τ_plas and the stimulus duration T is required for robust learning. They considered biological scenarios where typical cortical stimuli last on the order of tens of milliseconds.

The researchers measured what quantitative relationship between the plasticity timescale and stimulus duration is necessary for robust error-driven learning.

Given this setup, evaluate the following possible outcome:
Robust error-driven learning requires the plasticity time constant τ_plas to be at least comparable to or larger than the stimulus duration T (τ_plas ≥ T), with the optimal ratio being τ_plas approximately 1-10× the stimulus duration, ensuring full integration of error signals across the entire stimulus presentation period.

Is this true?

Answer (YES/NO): NO